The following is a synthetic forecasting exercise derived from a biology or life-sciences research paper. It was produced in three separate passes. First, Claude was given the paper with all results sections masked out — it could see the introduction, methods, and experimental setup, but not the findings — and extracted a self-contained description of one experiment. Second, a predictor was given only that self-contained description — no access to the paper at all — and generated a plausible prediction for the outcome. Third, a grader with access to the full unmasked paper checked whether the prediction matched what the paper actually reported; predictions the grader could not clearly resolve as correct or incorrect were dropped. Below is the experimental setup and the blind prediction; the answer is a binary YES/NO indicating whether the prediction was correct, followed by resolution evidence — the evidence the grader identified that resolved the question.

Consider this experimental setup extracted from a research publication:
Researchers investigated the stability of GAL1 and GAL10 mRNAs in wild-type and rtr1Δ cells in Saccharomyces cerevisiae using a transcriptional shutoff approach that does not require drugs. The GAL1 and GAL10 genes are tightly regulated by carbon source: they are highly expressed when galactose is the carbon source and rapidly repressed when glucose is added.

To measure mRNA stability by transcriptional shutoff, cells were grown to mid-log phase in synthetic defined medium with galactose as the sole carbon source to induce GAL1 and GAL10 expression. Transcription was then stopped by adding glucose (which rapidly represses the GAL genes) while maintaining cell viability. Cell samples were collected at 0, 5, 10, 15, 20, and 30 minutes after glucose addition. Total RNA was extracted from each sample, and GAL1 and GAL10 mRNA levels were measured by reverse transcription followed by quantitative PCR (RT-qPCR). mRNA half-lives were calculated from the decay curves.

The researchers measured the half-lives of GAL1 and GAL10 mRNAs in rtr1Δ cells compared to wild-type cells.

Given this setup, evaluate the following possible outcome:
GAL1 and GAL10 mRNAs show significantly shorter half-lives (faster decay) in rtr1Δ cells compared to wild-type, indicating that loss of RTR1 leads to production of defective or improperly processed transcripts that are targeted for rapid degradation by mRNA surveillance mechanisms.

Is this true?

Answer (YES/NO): NO